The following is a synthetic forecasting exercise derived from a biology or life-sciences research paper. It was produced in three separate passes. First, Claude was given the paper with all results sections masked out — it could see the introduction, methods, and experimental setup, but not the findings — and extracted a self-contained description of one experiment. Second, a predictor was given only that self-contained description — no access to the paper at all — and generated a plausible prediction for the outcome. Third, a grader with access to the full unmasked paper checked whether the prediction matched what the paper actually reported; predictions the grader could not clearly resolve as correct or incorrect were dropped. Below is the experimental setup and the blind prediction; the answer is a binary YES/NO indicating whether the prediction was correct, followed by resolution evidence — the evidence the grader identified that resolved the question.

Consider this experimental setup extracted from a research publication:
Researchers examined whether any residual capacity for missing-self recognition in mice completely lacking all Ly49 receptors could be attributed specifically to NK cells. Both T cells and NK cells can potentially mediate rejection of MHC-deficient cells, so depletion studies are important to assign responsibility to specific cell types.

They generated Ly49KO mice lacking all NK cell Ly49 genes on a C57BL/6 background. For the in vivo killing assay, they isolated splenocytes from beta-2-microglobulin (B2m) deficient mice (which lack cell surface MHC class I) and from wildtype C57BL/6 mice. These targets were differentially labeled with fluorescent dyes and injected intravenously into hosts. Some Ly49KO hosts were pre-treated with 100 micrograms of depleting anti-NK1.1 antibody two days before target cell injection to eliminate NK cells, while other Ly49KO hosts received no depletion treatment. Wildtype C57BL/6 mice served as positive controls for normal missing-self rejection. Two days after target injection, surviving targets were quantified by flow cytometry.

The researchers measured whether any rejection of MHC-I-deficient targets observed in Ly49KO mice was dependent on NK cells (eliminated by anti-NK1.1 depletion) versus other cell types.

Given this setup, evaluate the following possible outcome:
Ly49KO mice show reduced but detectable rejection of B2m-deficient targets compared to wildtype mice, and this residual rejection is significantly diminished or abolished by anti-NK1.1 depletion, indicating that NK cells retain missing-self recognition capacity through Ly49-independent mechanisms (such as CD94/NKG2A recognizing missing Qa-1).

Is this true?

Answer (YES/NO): NO